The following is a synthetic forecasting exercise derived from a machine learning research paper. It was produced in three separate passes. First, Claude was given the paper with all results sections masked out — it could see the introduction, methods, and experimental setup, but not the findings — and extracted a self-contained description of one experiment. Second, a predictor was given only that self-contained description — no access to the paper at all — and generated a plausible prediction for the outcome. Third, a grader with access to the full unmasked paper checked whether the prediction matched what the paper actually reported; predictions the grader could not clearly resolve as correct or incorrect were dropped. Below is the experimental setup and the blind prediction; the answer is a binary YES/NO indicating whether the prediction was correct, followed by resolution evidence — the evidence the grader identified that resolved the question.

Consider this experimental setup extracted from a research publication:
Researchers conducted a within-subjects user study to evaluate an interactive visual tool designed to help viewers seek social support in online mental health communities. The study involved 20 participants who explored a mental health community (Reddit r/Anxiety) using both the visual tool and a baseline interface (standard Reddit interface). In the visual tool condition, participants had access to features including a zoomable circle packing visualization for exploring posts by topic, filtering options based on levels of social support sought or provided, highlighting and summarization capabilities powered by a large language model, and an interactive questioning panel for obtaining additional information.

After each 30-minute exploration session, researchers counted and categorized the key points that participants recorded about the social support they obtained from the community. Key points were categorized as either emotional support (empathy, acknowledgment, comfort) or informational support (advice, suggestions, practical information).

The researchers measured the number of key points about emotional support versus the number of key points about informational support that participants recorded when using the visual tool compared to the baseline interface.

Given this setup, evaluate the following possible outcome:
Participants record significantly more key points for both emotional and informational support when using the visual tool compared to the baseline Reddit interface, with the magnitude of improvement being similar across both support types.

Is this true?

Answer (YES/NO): NO